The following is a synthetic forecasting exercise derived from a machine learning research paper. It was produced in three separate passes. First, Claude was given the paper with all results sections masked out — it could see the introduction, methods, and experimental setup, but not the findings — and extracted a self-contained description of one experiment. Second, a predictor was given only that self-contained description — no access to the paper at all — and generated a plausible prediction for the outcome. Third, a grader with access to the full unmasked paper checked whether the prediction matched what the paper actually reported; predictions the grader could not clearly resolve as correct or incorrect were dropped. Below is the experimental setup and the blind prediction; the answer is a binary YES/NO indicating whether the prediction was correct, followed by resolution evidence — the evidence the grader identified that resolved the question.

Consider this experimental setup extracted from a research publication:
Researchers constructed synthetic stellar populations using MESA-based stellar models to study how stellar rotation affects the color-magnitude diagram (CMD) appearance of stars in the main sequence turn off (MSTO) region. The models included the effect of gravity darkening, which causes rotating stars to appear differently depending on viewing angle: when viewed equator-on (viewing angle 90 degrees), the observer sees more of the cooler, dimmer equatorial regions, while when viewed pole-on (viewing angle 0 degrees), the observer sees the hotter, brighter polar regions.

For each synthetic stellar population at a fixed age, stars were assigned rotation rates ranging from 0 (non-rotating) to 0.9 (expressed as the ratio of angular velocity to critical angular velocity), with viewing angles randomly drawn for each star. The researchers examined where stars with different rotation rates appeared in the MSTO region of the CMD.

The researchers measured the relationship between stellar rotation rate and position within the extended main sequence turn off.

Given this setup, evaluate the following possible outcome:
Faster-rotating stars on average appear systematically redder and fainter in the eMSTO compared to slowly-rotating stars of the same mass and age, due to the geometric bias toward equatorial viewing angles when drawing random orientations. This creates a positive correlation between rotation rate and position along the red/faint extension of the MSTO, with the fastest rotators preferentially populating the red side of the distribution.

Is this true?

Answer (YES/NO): YES